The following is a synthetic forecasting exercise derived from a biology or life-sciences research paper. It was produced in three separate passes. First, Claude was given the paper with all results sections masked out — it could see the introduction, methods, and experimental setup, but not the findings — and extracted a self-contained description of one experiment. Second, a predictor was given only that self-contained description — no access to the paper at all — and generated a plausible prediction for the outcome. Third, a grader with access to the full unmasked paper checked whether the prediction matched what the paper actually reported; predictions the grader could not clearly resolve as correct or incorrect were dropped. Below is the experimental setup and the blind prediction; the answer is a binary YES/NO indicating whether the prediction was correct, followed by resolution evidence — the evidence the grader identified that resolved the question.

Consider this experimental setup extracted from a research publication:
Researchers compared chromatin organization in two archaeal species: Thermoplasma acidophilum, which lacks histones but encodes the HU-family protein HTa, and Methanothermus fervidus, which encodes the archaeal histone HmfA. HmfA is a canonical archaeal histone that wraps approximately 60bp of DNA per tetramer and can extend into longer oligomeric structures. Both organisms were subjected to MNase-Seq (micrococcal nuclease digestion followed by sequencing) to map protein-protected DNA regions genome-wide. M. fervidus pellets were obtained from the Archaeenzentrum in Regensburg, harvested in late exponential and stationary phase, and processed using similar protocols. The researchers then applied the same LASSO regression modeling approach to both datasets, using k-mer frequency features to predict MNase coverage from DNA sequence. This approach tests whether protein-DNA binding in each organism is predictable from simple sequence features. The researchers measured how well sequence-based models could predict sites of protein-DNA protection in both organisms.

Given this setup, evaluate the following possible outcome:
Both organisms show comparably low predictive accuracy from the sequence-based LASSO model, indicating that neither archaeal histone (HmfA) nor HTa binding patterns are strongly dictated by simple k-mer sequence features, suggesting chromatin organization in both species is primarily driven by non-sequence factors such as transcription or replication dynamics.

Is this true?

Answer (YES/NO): NO